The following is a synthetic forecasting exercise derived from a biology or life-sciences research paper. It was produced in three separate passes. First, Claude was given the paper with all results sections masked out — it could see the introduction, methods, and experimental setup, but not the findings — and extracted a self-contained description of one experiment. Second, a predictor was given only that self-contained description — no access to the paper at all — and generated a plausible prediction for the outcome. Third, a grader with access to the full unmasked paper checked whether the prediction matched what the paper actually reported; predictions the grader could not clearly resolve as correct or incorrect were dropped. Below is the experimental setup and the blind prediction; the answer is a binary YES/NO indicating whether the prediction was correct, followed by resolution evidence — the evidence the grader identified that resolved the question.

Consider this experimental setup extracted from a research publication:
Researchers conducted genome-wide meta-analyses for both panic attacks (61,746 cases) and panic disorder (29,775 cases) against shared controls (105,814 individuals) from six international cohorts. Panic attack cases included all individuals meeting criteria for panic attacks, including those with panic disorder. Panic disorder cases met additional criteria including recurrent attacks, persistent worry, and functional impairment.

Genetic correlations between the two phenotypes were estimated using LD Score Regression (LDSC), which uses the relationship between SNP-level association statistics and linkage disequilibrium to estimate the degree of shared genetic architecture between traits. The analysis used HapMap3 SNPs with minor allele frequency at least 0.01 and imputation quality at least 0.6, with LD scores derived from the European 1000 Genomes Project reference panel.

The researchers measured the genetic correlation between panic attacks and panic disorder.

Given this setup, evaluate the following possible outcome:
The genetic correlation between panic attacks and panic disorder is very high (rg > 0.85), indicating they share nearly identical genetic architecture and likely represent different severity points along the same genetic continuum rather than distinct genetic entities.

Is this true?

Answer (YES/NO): YES